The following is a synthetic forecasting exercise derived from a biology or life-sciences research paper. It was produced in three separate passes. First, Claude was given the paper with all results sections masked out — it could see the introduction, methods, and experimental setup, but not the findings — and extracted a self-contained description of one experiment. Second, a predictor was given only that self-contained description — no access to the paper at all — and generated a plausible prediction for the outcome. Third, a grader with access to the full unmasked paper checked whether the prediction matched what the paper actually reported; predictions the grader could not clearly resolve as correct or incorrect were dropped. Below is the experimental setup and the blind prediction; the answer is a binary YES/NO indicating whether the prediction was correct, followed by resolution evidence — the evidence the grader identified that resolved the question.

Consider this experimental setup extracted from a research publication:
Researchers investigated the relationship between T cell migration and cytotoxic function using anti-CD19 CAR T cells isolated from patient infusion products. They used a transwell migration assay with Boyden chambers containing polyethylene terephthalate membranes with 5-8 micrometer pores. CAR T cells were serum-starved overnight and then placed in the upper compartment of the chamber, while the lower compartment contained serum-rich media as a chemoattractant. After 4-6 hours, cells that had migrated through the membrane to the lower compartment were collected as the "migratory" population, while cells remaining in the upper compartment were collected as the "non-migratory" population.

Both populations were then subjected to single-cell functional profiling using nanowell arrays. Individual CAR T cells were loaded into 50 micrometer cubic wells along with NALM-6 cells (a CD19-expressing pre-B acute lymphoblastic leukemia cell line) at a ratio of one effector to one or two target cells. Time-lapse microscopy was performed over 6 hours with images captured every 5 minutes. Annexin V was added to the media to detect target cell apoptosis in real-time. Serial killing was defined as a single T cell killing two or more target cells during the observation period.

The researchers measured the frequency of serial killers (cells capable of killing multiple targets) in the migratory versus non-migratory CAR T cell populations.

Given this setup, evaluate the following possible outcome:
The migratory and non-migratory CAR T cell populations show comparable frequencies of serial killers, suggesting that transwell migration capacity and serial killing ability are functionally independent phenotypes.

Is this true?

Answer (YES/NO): NO